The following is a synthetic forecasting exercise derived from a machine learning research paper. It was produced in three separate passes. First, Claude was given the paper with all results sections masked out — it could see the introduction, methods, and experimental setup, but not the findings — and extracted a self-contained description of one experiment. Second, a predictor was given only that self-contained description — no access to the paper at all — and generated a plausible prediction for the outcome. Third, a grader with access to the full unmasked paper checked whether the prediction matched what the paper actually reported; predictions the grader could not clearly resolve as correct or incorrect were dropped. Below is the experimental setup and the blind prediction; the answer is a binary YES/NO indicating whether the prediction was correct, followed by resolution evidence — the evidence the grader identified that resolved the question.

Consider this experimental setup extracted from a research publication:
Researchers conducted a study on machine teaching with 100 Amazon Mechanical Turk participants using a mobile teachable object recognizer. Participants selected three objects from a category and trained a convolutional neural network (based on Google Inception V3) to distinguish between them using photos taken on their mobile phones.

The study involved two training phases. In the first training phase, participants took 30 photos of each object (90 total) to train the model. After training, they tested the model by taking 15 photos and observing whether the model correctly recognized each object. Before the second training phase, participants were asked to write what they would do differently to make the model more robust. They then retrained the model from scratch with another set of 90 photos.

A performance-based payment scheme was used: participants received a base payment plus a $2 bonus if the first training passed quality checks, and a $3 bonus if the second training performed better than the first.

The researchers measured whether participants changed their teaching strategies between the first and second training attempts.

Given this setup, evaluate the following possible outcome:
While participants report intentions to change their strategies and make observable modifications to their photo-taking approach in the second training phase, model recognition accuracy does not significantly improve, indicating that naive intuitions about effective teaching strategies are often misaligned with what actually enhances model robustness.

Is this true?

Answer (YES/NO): NO